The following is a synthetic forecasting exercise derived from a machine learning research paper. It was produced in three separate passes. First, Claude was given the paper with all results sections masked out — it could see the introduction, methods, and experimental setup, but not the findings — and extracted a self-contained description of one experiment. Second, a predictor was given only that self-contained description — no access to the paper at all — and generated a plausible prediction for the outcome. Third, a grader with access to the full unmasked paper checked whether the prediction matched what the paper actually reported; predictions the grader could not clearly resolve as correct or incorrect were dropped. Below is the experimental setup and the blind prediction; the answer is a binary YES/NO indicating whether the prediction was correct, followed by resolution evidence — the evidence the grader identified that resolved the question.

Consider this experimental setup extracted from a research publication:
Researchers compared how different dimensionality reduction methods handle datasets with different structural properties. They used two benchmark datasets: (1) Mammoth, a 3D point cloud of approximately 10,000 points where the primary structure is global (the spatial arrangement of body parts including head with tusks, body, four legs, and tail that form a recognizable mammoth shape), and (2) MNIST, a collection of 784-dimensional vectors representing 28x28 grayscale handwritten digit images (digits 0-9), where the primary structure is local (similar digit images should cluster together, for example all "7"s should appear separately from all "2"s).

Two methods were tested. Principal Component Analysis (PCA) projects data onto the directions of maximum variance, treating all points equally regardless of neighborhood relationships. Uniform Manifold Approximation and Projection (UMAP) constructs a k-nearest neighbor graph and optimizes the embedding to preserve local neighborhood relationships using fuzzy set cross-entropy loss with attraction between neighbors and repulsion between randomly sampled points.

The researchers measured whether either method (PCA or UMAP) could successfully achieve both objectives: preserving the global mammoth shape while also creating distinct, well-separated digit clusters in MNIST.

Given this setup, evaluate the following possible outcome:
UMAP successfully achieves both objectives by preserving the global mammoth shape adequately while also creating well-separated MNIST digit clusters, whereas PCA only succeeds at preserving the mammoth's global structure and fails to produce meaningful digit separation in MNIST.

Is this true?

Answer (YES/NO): NO